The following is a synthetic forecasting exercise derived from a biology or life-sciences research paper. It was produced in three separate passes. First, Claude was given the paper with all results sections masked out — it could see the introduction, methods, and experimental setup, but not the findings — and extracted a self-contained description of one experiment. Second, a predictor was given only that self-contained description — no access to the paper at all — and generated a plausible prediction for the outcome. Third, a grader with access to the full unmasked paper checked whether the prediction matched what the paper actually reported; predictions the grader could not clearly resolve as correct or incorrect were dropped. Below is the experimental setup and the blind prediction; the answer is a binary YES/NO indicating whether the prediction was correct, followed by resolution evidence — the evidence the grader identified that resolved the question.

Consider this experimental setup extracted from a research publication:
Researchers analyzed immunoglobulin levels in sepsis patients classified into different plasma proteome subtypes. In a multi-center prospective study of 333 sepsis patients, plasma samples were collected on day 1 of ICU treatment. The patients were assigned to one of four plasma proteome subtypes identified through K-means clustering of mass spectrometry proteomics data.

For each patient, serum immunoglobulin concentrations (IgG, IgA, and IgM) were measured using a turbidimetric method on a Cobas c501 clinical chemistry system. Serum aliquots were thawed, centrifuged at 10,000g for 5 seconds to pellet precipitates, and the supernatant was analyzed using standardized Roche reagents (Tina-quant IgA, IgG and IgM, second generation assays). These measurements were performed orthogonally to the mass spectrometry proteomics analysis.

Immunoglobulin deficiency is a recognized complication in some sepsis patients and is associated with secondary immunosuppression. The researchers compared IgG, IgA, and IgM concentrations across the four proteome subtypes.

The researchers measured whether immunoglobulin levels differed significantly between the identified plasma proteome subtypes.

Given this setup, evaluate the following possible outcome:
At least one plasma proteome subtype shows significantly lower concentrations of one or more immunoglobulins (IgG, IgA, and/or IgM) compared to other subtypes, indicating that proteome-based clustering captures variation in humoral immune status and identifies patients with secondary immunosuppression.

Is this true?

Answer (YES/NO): YES